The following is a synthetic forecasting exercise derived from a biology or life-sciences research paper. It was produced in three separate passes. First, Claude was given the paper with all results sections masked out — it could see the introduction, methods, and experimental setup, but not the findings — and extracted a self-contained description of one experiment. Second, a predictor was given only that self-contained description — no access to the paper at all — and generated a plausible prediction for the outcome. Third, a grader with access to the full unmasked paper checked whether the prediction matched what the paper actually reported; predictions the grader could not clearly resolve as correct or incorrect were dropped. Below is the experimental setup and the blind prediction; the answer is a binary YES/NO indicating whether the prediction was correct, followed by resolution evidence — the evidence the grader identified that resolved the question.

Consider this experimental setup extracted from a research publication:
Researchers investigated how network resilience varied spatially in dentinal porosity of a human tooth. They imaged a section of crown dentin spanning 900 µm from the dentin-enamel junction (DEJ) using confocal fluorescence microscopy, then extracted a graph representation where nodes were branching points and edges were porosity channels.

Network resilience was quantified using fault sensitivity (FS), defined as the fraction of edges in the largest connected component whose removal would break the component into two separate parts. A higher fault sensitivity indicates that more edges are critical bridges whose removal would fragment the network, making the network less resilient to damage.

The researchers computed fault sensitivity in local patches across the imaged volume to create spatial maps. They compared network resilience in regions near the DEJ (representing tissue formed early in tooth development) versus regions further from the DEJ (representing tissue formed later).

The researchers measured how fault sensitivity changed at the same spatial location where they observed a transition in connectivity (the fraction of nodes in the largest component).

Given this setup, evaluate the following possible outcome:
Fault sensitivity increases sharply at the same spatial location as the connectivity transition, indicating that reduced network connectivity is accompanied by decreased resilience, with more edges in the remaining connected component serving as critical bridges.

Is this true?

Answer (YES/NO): YES